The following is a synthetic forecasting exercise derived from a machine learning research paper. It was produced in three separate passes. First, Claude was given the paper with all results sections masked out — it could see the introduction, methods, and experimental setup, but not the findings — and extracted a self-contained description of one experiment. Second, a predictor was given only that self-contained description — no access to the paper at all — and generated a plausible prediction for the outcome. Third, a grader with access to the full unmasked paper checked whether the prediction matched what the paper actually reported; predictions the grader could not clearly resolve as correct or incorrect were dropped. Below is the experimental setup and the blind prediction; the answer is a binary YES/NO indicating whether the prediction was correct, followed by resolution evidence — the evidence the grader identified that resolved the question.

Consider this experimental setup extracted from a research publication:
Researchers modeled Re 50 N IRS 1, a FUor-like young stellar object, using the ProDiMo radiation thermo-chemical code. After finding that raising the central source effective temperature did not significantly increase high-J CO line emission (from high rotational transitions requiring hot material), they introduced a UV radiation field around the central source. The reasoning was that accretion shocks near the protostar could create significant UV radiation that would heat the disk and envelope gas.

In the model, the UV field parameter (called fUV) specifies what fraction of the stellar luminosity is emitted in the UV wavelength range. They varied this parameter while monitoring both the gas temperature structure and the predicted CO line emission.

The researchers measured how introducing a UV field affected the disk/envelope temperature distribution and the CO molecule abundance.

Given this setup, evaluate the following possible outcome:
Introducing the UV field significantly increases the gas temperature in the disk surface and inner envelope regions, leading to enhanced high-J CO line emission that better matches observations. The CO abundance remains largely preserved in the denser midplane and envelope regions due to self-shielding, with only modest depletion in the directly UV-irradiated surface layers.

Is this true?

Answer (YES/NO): NO